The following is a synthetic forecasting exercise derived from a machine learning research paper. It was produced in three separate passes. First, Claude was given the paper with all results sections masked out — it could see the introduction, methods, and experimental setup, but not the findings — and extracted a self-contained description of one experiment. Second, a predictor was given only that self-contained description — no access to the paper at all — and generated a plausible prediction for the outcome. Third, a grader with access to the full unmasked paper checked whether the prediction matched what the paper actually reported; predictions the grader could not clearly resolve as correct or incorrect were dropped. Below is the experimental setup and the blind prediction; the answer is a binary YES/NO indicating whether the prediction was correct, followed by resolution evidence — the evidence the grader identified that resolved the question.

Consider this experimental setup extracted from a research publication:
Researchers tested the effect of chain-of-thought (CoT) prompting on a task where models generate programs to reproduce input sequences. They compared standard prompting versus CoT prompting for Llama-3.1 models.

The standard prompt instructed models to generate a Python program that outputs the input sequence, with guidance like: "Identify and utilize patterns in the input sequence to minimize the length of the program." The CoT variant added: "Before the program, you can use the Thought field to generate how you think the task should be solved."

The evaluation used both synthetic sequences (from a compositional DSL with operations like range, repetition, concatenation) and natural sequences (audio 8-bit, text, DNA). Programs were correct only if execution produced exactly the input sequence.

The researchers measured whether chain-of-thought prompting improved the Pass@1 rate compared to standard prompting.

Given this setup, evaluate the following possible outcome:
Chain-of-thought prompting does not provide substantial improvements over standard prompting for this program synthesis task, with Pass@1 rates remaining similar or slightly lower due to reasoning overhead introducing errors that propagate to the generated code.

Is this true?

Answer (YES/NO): NO